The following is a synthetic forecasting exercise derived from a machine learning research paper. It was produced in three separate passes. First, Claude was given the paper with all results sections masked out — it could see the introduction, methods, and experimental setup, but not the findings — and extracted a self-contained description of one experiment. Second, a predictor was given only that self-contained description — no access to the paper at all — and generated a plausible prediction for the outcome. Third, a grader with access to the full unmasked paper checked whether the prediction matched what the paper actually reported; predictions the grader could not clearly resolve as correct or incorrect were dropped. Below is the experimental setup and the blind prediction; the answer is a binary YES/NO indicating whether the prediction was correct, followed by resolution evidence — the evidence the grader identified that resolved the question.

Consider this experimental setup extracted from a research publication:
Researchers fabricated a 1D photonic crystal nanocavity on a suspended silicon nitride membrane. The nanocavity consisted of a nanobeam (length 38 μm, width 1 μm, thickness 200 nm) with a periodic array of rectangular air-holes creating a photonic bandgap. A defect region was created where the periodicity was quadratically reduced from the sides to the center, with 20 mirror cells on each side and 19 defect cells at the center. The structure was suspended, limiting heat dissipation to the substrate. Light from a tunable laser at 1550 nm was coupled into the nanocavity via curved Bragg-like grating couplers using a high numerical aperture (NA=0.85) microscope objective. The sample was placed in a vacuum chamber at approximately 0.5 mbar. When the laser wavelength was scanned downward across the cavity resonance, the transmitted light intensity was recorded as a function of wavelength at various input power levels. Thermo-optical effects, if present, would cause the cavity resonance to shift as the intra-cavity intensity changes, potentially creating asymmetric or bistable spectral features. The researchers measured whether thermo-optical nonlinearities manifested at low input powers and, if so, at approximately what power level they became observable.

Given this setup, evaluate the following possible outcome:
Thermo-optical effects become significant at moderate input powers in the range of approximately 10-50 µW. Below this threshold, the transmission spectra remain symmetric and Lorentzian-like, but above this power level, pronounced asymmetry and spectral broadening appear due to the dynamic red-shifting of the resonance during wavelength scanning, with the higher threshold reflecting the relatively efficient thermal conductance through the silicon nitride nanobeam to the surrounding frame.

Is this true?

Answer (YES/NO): NO